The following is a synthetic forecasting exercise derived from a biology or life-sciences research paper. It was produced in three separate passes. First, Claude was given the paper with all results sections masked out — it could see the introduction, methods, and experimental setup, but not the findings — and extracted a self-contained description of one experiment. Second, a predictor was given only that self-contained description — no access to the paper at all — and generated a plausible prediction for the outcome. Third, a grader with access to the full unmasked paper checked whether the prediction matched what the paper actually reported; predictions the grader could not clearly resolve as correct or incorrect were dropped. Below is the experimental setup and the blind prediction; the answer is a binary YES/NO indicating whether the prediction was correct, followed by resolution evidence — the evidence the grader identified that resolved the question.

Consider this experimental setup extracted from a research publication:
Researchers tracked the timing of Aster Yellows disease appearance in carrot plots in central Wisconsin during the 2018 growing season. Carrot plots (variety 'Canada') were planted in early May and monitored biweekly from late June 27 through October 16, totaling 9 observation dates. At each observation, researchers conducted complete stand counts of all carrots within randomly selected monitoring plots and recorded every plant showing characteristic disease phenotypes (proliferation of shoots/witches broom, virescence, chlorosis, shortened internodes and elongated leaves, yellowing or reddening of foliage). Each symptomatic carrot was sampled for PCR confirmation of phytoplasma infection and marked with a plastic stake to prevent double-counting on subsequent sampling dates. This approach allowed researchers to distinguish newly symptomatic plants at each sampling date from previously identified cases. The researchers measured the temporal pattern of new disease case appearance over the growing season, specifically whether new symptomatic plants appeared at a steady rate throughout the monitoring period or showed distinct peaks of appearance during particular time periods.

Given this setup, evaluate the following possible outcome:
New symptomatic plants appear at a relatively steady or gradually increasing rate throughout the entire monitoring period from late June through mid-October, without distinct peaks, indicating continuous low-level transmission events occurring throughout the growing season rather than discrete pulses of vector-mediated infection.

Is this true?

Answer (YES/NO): NO